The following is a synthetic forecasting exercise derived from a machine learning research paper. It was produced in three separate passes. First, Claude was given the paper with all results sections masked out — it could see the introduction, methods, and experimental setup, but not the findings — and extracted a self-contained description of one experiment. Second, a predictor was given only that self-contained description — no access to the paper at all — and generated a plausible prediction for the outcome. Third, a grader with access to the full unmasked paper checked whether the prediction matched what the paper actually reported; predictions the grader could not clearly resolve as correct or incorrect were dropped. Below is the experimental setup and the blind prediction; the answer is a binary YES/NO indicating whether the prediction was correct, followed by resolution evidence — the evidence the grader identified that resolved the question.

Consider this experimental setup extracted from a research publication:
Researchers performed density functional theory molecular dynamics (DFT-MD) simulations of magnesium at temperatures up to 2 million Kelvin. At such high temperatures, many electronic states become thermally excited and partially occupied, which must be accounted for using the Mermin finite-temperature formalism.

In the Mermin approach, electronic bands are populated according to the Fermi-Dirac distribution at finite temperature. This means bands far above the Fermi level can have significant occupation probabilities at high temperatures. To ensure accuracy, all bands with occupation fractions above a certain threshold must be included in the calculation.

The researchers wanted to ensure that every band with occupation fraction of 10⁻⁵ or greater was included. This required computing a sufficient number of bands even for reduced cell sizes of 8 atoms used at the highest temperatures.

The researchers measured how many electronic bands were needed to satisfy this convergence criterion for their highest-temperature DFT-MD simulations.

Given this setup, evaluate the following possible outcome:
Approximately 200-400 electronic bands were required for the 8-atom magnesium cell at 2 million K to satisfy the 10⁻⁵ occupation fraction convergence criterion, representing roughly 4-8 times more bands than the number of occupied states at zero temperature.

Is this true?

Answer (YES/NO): NO